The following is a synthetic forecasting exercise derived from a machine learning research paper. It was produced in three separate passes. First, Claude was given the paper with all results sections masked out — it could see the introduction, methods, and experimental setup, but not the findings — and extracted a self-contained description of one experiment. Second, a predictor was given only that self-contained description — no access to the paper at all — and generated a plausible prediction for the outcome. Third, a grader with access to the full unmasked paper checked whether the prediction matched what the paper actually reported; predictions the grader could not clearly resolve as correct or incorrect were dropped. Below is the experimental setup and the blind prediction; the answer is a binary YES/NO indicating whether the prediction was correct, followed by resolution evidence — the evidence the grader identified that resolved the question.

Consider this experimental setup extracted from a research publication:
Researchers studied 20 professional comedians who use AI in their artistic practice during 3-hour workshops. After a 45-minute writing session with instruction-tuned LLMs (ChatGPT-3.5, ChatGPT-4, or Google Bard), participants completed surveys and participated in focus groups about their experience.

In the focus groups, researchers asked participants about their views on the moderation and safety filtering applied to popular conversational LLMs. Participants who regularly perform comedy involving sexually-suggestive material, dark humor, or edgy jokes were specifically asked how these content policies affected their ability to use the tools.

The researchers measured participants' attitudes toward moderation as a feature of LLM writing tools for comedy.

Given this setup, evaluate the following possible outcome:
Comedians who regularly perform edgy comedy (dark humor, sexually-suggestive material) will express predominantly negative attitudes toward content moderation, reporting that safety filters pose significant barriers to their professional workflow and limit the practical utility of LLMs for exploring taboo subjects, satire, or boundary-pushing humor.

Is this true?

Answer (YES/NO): YES